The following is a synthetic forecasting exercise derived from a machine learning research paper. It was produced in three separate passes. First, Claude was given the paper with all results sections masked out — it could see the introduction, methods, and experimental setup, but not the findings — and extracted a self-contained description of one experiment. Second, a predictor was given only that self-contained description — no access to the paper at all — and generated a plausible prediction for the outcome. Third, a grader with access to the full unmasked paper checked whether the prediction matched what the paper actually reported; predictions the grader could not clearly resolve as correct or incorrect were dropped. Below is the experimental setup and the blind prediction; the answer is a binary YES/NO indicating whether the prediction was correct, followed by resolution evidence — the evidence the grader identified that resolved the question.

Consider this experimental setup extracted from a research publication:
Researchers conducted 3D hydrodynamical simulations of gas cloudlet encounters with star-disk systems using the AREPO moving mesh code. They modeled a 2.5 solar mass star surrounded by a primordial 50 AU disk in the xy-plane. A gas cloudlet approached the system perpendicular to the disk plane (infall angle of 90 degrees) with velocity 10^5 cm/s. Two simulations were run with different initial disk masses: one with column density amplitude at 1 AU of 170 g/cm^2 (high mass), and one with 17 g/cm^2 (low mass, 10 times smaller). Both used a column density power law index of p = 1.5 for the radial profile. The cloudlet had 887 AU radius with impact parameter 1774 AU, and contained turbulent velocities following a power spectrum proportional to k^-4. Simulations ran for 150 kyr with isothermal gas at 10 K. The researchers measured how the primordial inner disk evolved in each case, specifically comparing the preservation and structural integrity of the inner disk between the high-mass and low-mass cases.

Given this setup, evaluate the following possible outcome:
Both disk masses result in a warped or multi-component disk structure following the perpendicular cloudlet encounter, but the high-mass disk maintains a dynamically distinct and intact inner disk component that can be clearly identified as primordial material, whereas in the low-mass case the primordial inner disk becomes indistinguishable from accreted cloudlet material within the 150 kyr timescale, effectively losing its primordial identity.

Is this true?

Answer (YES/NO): NO